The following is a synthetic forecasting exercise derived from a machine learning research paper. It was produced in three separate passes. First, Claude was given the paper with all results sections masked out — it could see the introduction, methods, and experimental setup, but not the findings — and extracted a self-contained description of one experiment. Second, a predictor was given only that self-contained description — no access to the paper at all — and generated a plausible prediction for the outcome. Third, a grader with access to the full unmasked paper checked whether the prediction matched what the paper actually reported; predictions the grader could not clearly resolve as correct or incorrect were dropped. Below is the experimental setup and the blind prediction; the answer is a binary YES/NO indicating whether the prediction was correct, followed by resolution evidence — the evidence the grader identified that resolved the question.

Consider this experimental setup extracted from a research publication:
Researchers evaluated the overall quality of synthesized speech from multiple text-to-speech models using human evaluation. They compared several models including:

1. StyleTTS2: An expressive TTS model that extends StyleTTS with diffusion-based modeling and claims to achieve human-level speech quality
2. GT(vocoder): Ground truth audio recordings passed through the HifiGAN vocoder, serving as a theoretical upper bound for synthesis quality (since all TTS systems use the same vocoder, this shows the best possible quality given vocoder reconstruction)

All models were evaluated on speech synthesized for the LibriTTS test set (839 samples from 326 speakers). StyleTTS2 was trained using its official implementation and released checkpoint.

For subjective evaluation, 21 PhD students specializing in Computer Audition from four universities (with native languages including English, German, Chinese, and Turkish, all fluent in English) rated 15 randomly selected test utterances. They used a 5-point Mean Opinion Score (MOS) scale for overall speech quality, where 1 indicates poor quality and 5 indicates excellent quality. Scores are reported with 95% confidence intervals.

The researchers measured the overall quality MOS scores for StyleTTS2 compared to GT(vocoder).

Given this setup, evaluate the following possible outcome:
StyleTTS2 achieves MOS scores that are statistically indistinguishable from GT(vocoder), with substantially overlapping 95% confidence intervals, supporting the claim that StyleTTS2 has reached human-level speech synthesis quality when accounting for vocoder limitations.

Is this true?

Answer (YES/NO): NO